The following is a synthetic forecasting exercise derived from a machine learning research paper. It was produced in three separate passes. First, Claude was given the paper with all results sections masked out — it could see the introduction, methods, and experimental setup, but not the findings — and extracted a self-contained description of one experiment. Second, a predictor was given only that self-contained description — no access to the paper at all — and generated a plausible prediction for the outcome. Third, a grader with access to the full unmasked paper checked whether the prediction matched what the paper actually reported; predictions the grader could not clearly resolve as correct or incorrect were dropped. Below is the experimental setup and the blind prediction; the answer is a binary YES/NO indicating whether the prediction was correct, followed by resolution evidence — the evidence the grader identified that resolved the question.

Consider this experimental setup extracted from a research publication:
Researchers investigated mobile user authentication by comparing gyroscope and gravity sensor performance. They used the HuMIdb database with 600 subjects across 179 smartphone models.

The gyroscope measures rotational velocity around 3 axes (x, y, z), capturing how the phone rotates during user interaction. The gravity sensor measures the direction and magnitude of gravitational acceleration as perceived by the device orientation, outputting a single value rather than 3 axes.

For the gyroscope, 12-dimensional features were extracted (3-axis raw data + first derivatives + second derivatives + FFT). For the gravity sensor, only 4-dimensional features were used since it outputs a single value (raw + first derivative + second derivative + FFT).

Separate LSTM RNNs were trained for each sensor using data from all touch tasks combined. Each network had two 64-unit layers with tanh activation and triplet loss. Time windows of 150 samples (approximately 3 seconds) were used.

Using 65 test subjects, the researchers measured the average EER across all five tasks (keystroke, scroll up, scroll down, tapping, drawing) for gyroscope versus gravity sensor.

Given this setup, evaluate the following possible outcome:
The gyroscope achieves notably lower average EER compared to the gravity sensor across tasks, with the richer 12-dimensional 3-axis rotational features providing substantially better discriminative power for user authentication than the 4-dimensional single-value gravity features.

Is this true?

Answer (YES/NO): NO